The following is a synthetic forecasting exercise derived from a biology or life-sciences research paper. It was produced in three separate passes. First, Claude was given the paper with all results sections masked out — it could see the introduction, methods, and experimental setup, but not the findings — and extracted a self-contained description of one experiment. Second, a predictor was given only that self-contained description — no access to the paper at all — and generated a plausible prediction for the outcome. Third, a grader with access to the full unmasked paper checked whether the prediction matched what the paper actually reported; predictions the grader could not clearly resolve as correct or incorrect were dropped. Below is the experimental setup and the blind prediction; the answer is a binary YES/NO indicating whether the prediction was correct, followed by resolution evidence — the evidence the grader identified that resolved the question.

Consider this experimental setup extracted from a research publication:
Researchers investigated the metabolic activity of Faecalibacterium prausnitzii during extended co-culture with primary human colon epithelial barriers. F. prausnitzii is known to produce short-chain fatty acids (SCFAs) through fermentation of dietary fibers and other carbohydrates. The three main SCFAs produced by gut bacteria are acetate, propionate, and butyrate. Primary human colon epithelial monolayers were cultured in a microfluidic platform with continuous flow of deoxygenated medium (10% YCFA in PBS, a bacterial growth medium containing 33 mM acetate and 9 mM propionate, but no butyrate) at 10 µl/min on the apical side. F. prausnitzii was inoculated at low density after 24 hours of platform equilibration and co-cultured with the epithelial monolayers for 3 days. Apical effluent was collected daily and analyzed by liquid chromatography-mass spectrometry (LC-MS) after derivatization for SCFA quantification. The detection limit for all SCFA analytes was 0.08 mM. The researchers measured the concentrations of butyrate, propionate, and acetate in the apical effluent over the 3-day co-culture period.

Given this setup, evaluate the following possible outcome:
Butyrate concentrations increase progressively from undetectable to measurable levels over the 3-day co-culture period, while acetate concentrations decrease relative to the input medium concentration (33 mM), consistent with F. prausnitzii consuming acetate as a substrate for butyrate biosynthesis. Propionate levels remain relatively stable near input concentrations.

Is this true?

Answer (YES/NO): NO